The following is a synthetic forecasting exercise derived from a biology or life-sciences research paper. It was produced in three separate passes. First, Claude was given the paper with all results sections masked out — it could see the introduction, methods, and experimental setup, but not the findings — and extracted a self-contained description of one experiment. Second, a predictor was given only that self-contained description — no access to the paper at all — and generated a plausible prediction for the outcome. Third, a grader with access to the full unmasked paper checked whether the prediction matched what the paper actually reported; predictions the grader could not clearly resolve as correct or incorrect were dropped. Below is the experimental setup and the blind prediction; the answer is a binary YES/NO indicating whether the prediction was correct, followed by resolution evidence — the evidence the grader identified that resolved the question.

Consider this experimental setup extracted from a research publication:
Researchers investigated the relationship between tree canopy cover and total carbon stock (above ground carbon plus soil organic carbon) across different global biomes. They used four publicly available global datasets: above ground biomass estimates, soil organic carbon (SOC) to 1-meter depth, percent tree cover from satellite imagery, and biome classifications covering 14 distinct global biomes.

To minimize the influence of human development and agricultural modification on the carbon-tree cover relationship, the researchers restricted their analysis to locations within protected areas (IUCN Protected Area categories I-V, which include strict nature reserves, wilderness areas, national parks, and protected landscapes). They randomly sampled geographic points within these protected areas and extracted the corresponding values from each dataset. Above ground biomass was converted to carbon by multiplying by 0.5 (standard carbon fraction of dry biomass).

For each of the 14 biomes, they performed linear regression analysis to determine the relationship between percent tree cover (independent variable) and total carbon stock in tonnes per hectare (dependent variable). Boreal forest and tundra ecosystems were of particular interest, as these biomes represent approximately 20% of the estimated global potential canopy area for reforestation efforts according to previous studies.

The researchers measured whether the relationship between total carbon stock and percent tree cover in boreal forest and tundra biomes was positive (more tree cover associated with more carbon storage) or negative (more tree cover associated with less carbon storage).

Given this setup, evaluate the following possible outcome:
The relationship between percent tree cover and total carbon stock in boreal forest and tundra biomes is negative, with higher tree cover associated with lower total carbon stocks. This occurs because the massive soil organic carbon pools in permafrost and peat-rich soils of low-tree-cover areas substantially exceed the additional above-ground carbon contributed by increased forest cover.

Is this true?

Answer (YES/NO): YES